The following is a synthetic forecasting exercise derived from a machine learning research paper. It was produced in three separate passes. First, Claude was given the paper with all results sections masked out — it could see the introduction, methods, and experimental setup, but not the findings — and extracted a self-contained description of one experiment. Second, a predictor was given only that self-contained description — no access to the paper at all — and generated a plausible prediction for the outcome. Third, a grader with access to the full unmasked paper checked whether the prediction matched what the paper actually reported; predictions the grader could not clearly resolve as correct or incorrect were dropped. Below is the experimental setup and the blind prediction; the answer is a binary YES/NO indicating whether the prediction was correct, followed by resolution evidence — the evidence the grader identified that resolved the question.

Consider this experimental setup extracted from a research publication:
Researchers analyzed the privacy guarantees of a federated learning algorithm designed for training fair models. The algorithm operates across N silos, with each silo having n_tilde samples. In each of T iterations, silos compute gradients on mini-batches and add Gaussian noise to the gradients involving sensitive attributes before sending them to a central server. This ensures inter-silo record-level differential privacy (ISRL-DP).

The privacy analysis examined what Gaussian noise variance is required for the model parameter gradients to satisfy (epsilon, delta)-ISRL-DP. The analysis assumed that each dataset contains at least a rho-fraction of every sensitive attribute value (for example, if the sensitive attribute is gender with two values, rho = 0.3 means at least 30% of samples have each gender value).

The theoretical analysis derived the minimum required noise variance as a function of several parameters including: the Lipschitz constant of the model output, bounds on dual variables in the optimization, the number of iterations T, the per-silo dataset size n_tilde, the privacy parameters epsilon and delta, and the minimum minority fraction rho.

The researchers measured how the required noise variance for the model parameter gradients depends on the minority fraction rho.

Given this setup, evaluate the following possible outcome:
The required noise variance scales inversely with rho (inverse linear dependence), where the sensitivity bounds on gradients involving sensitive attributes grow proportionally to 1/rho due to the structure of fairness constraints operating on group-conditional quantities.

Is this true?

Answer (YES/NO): YES